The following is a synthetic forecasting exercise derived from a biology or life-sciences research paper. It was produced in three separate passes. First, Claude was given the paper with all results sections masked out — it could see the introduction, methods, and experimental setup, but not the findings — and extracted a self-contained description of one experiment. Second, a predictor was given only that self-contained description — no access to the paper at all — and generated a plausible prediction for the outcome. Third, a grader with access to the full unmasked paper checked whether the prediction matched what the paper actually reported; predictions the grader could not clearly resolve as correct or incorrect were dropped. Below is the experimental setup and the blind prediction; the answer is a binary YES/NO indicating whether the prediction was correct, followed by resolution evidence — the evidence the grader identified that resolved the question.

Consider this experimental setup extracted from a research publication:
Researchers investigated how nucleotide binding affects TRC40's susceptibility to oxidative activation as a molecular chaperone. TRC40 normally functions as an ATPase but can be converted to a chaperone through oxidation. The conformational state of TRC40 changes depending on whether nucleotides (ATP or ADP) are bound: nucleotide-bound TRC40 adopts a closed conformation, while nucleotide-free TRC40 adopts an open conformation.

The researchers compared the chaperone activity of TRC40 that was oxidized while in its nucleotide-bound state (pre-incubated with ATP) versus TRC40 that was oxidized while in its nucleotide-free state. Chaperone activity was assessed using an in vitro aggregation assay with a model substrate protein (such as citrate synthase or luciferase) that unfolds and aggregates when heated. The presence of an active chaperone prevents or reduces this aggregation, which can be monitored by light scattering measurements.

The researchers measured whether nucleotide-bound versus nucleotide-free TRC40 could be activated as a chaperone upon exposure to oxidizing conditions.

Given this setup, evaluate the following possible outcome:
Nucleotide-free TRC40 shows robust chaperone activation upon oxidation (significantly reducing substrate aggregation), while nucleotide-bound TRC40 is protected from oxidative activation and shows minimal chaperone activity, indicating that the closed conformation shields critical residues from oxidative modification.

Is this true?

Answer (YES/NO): YES